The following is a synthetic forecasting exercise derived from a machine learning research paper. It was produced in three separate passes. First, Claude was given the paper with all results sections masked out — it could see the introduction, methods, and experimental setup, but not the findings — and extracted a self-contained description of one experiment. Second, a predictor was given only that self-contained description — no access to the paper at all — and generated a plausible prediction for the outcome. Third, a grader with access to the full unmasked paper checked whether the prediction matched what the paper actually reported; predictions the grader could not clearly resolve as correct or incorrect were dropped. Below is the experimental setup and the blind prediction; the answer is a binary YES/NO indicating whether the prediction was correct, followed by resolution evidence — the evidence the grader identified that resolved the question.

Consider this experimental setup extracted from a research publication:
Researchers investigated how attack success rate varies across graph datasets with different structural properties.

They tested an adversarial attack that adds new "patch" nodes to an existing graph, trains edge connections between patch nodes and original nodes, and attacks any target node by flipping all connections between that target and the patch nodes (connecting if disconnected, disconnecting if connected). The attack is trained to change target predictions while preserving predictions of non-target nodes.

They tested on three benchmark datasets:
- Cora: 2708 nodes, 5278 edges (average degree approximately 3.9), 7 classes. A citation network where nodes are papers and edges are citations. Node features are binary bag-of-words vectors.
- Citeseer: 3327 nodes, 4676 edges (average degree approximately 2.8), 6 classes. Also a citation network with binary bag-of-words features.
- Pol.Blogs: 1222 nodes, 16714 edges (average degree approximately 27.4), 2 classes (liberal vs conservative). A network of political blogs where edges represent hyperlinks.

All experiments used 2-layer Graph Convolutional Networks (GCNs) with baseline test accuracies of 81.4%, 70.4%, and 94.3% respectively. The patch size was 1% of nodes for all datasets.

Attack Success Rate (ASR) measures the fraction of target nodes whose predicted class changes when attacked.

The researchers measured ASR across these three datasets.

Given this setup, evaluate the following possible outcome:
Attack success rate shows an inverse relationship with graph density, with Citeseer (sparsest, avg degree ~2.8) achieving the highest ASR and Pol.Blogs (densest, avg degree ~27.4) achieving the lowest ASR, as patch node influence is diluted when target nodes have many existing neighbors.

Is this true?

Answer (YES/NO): NO